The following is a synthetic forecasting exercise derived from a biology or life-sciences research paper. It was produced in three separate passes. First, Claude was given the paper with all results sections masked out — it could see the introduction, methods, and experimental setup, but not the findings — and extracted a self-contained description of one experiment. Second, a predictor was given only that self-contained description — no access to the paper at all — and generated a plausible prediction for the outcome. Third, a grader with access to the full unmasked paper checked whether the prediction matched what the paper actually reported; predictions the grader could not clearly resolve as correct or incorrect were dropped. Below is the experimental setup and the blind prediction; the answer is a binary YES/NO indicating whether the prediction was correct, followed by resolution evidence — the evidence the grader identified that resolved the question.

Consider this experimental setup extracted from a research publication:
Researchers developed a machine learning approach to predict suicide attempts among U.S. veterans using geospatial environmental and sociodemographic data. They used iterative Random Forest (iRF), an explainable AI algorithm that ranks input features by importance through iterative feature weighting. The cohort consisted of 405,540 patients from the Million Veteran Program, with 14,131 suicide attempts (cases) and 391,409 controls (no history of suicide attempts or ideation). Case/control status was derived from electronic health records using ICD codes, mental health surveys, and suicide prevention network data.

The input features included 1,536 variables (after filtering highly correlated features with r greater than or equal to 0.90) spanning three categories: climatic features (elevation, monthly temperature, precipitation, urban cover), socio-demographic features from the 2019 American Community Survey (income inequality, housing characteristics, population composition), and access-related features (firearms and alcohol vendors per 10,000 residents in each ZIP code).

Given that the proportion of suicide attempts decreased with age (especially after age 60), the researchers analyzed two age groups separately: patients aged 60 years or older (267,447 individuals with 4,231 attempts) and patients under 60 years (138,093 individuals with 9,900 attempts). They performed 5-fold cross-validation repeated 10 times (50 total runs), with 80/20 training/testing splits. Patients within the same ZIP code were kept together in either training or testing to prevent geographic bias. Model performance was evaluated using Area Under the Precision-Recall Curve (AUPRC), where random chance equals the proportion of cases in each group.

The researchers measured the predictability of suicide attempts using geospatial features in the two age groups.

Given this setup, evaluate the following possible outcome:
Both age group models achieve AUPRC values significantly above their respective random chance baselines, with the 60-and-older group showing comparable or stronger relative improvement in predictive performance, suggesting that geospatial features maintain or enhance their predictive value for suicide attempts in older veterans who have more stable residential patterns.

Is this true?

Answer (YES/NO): NO